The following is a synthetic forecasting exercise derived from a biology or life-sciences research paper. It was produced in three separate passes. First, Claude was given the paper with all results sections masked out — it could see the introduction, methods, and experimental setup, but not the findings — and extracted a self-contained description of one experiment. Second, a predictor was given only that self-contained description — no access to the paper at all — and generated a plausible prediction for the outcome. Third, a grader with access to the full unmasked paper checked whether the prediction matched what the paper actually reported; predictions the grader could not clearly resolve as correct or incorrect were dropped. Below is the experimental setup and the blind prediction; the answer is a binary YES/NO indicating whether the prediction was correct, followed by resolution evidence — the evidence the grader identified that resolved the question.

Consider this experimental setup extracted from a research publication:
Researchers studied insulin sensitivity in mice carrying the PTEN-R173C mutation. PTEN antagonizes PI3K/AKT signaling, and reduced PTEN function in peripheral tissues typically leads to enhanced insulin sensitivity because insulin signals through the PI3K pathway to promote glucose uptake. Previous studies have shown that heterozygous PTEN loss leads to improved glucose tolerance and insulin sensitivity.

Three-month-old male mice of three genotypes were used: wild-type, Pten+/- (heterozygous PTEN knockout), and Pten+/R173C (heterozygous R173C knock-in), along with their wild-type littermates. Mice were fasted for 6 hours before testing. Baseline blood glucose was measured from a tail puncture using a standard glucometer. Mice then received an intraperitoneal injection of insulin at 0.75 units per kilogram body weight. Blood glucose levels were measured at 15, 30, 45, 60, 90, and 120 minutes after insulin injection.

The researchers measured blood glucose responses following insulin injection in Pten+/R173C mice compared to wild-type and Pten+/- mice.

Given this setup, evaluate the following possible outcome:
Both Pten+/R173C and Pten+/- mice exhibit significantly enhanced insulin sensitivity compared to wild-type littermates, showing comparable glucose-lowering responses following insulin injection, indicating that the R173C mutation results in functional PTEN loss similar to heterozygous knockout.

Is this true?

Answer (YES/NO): NO